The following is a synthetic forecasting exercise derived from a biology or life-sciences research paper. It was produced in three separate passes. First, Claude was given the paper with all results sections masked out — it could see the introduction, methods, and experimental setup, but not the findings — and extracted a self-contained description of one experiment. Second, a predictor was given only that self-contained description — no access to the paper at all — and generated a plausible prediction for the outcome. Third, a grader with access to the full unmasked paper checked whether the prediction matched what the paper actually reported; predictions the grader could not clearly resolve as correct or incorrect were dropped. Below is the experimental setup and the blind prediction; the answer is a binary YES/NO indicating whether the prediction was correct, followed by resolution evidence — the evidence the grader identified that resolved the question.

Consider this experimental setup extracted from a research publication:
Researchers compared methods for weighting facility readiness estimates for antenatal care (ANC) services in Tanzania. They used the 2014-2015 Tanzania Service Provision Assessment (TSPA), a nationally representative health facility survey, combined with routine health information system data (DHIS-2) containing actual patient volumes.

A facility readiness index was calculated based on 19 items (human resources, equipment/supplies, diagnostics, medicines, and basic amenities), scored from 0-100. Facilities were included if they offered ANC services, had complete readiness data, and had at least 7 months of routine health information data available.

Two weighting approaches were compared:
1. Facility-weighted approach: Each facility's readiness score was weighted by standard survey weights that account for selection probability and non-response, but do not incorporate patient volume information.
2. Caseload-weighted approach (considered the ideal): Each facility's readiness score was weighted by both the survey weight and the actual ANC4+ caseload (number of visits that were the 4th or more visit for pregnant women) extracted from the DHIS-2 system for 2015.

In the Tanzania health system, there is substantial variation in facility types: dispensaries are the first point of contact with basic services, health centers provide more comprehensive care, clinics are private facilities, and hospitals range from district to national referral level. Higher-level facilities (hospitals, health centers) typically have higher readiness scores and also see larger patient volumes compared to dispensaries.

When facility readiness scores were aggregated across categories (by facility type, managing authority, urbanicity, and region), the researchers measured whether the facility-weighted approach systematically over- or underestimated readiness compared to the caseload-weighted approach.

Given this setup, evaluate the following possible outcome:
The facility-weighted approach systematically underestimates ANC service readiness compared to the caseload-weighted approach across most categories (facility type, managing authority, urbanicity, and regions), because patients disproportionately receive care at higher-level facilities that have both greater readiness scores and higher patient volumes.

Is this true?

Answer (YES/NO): YES